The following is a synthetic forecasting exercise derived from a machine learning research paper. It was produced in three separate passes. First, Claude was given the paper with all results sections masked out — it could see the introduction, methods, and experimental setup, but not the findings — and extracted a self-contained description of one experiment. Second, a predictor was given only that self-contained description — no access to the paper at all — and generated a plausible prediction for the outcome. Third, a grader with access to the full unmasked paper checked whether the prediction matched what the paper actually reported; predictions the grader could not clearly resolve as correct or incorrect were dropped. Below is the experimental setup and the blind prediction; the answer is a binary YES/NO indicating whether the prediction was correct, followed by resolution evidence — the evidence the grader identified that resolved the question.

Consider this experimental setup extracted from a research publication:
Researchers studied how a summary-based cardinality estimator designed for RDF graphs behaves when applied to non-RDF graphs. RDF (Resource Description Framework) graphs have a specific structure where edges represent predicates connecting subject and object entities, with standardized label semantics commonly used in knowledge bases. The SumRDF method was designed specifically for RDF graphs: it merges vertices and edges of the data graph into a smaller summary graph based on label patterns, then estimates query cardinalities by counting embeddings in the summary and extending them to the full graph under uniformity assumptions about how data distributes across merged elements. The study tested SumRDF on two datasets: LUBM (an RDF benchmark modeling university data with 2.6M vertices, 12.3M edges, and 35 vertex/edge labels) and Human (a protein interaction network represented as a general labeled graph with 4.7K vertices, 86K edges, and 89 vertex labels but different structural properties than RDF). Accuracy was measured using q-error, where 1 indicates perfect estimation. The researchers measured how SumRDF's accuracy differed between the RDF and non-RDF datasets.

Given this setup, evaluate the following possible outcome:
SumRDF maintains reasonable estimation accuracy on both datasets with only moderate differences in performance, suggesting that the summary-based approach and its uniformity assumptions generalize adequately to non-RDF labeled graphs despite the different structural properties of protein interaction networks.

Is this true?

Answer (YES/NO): NO